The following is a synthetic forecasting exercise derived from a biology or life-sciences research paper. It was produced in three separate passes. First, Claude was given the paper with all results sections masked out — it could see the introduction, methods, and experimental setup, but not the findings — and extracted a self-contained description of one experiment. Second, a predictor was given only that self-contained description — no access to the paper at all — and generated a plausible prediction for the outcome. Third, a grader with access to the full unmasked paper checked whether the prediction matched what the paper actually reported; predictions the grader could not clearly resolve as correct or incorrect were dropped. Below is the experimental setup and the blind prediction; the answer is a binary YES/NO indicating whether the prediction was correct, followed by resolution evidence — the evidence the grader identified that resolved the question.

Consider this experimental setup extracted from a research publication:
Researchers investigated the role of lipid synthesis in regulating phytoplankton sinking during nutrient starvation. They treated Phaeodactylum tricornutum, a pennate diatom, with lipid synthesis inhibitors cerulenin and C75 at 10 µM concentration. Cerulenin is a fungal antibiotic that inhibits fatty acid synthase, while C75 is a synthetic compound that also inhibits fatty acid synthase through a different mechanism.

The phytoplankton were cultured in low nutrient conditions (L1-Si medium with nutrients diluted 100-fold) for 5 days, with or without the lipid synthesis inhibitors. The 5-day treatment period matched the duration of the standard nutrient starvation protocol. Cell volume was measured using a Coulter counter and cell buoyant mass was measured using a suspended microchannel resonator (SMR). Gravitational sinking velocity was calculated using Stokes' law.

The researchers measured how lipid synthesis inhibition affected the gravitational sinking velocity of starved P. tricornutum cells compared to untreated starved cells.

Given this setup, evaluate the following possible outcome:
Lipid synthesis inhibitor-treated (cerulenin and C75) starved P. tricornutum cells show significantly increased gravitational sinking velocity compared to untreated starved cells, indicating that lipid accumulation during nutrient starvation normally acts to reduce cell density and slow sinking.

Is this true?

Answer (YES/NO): YES